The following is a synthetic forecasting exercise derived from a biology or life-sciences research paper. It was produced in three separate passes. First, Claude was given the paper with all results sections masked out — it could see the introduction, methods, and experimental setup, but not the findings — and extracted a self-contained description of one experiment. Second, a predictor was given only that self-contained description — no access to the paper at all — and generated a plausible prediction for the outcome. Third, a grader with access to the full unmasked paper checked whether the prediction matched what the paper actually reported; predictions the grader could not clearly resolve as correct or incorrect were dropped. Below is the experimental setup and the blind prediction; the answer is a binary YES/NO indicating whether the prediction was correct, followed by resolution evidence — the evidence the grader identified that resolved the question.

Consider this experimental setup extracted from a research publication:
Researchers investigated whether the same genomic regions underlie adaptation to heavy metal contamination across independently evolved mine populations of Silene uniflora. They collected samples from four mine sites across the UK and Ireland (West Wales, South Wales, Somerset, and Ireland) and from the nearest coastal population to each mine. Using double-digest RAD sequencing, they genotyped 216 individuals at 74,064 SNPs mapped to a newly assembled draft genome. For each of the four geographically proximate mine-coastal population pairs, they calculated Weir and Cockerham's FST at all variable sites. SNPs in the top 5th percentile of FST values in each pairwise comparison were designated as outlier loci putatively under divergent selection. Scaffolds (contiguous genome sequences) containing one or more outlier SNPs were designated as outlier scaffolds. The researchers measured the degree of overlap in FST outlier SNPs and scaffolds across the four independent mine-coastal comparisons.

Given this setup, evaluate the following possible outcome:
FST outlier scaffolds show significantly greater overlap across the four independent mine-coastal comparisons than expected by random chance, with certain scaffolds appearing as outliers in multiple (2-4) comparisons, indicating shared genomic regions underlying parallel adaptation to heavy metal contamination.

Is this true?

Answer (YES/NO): YES